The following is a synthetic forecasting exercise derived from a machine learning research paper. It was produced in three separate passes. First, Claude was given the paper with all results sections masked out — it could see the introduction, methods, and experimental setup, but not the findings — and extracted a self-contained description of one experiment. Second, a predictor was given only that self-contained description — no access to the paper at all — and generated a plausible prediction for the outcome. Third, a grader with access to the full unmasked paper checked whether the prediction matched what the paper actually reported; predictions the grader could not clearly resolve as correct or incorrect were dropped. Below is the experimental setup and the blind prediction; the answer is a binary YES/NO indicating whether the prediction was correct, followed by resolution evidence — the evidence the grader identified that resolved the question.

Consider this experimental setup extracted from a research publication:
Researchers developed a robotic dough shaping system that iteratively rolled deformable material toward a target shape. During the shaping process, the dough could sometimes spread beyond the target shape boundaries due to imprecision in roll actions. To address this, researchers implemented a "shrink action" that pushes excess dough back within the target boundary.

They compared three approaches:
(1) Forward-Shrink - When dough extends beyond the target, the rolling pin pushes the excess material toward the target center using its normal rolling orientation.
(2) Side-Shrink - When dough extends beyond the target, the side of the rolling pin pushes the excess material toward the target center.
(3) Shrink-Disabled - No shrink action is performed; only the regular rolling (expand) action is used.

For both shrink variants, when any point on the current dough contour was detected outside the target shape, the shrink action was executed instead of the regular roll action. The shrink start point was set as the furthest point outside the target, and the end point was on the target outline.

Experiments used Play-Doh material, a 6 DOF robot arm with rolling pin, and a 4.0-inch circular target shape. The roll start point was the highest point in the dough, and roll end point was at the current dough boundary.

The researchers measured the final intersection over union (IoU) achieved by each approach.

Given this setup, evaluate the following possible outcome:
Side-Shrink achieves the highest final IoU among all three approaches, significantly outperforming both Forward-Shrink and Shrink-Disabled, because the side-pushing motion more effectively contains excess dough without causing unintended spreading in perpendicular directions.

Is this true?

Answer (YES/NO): NO